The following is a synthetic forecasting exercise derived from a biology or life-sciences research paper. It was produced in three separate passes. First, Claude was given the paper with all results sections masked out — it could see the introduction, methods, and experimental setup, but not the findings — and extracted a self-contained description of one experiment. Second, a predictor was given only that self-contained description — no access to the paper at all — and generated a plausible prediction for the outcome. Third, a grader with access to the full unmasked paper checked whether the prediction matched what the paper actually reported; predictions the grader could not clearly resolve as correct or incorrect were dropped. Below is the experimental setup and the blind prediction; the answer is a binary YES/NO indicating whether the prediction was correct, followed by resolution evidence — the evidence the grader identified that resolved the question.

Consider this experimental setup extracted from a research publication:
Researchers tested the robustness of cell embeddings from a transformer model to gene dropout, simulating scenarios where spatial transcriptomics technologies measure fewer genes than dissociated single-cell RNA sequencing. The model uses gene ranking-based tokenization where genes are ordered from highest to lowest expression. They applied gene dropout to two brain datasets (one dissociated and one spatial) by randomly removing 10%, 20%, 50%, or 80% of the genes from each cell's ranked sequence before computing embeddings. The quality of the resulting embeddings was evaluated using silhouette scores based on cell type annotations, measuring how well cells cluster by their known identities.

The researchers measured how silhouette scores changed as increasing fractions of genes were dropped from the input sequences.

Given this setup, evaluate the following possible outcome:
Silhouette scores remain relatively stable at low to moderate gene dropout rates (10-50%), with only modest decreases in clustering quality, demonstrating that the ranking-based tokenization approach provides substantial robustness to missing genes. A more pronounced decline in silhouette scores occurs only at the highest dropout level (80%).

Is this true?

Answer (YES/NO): NO